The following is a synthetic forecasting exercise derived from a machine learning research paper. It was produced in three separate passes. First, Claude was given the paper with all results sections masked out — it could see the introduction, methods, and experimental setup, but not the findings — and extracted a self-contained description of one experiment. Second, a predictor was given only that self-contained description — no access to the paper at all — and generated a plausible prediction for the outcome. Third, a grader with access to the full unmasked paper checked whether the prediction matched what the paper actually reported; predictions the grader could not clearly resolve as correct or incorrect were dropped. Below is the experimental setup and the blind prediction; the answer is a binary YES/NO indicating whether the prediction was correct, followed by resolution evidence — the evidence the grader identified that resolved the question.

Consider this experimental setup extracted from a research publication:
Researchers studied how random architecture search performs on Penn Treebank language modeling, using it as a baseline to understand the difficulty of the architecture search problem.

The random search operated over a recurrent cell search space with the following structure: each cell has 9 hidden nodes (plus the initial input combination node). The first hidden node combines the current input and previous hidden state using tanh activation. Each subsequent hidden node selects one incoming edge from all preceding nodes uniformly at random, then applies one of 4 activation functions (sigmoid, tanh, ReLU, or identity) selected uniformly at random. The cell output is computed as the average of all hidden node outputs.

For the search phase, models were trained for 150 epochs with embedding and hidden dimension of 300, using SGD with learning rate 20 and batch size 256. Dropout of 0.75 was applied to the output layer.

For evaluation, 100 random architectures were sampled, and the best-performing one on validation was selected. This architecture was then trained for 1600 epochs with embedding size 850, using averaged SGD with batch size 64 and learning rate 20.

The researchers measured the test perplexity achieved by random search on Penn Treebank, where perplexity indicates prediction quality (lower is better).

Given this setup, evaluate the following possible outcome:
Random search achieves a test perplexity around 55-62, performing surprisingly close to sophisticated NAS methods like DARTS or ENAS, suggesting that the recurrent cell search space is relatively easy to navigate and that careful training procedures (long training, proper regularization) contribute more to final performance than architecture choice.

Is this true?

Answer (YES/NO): NO